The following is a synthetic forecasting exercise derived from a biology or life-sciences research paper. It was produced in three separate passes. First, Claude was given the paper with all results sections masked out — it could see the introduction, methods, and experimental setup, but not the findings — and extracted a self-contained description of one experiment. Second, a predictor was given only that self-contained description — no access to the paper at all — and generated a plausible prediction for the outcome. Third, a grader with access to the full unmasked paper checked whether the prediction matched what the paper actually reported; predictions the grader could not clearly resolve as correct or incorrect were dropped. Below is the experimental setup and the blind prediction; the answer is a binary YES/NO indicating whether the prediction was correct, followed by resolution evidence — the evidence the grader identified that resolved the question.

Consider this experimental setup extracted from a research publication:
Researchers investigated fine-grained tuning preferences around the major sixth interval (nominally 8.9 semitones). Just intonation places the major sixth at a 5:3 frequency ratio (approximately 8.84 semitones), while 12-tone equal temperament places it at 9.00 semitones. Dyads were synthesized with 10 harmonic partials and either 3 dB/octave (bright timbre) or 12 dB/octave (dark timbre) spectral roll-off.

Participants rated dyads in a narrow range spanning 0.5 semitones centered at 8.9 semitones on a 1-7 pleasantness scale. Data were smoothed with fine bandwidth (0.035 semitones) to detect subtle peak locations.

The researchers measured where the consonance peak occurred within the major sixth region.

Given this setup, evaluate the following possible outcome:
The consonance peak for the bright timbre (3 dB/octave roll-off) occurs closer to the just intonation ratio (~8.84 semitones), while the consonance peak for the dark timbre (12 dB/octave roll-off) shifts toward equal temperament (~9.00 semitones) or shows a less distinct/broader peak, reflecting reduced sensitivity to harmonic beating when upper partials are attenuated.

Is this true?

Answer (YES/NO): NO